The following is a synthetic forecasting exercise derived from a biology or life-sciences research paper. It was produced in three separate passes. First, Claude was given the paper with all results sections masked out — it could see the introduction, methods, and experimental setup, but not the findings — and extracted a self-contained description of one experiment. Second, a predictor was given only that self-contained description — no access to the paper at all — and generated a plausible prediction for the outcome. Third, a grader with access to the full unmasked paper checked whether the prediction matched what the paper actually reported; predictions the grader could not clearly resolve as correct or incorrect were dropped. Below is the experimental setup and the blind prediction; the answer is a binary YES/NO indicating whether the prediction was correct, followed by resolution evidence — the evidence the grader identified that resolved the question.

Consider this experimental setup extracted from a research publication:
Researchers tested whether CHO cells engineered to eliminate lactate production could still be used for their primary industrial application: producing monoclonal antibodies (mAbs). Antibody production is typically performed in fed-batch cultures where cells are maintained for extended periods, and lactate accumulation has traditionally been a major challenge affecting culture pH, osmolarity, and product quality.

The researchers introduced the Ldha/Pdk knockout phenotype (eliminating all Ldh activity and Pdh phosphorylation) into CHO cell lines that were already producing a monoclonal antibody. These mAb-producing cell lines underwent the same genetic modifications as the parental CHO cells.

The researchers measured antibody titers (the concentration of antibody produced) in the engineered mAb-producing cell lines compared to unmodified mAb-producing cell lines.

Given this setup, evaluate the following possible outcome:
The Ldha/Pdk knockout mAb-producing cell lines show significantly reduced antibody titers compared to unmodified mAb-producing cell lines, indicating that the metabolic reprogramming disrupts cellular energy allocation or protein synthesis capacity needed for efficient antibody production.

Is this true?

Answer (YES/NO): NO